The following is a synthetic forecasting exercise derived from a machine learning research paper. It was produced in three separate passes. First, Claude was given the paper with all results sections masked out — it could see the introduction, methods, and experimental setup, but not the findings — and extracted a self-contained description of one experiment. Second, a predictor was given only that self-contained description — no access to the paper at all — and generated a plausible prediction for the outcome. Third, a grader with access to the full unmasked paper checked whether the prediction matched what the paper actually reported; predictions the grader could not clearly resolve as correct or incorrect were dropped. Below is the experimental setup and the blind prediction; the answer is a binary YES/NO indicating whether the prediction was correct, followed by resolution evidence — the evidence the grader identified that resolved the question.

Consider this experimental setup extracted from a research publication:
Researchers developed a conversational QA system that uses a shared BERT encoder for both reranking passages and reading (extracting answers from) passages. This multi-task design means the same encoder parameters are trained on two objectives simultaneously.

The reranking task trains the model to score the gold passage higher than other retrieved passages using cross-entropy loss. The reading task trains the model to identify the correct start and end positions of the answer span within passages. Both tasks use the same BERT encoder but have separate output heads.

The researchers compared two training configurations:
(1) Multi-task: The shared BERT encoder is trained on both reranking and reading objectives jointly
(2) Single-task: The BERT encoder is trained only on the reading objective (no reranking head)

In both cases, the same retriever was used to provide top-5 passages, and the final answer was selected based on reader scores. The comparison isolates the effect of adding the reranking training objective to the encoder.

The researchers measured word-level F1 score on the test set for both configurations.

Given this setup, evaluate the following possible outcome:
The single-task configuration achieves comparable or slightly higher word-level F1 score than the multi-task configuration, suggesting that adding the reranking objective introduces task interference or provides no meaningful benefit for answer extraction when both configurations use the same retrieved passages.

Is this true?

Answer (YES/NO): NO